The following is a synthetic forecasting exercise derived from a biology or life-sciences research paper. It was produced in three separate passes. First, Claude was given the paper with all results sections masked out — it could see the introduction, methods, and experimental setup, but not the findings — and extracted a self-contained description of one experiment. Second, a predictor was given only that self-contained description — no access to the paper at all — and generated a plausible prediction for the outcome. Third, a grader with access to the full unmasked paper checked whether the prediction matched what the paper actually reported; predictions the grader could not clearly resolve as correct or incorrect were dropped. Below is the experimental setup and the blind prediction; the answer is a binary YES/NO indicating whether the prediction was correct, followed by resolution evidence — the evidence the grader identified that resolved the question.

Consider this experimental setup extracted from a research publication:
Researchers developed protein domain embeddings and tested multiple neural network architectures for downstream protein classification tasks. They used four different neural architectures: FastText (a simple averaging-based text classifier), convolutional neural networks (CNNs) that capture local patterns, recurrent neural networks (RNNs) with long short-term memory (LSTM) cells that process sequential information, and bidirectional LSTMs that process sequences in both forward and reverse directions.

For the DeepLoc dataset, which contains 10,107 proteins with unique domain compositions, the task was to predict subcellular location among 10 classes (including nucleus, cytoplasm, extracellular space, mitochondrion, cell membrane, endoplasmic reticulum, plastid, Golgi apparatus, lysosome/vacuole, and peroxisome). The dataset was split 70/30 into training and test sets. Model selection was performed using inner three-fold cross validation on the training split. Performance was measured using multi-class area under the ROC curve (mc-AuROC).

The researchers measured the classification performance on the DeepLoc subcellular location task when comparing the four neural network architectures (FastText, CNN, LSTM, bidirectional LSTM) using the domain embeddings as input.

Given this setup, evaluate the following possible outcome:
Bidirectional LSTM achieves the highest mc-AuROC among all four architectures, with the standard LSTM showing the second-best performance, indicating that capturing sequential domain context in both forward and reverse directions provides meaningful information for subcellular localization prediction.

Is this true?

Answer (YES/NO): NO